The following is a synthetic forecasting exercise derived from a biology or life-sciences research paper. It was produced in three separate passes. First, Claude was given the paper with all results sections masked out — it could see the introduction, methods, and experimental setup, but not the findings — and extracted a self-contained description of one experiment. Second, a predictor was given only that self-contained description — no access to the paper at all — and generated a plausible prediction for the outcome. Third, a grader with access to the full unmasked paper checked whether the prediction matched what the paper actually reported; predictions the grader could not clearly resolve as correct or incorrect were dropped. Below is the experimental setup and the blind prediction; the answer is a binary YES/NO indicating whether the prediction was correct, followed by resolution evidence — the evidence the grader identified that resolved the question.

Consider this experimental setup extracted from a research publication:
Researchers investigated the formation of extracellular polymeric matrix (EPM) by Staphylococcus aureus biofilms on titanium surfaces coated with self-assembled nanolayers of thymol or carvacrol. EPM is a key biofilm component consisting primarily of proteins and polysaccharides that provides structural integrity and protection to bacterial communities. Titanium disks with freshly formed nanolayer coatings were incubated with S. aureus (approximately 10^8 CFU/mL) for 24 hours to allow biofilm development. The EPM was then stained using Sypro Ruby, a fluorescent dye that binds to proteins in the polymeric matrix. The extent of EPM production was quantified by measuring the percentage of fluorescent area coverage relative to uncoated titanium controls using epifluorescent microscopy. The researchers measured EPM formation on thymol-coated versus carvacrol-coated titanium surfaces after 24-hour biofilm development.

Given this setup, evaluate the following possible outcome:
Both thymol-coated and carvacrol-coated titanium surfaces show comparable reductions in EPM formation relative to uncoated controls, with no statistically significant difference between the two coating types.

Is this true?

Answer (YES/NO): YES